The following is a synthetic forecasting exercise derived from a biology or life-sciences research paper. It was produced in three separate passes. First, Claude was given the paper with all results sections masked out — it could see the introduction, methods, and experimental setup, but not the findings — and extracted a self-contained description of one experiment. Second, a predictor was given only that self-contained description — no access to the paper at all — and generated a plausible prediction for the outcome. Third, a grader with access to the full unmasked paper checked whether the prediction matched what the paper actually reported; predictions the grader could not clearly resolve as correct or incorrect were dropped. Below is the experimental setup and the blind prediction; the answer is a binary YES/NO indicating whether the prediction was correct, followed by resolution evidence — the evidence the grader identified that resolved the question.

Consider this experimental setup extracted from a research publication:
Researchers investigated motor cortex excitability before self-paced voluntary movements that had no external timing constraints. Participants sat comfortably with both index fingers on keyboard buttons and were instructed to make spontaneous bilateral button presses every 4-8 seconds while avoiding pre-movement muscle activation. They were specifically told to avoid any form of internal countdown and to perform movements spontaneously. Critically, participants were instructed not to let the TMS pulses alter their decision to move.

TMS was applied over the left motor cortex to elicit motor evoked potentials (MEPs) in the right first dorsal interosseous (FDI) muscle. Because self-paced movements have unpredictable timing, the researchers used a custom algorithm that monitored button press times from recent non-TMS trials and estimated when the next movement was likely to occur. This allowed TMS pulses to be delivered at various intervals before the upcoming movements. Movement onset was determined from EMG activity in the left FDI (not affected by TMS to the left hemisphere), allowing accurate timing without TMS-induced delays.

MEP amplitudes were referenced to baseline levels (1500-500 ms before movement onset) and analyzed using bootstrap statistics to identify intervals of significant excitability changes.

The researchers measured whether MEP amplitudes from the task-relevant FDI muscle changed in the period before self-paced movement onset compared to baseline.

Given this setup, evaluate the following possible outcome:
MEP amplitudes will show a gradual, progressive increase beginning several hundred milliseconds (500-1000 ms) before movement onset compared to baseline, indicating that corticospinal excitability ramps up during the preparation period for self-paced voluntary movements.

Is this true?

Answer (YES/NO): NO